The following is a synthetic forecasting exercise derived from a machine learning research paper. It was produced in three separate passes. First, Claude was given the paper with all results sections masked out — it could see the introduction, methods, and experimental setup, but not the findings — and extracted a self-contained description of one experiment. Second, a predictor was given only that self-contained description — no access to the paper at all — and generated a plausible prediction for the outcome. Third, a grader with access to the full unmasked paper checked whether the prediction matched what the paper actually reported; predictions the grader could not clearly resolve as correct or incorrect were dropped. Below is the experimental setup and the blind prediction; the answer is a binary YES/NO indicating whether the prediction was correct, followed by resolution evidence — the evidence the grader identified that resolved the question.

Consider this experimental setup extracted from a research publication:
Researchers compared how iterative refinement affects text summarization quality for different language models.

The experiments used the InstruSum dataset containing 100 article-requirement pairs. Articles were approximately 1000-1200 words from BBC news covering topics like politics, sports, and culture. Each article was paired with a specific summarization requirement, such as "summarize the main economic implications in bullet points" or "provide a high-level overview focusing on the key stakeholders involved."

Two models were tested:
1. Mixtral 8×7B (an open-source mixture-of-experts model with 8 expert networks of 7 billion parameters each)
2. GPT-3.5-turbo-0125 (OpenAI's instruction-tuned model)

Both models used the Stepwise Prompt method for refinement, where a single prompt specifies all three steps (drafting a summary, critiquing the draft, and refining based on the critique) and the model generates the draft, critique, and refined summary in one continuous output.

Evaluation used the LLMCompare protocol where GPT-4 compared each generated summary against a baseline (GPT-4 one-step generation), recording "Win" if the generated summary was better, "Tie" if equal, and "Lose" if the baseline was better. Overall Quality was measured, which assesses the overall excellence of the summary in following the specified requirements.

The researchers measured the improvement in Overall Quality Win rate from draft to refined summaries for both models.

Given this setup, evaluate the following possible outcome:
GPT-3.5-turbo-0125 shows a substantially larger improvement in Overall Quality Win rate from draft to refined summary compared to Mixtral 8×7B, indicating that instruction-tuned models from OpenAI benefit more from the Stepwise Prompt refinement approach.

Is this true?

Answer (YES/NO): NO